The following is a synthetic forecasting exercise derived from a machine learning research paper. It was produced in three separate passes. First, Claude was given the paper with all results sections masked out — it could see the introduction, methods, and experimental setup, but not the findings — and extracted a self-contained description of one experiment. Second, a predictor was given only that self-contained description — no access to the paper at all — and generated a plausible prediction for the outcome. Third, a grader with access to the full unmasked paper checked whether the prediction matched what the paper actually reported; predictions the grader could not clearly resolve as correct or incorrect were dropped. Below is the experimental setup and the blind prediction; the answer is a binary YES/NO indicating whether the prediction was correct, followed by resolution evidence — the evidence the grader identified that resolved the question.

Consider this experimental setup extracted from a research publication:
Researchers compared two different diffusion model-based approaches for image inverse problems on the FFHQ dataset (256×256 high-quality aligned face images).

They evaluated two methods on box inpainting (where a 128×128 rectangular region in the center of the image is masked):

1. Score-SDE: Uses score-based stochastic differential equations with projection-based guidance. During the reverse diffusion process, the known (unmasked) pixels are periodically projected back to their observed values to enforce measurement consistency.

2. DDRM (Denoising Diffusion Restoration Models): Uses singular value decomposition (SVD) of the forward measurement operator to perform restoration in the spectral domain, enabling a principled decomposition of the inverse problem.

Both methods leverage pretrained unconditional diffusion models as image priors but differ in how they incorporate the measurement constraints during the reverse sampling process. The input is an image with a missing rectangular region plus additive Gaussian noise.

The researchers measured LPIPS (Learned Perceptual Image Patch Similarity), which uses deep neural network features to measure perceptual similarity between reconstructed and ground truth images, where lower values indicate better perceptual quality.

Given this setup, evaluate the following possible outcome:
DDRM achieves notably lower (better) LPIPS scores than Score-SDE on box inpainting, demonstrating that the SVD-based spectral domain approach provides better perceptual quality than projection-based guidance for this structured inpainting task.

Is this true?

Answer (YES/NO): YES